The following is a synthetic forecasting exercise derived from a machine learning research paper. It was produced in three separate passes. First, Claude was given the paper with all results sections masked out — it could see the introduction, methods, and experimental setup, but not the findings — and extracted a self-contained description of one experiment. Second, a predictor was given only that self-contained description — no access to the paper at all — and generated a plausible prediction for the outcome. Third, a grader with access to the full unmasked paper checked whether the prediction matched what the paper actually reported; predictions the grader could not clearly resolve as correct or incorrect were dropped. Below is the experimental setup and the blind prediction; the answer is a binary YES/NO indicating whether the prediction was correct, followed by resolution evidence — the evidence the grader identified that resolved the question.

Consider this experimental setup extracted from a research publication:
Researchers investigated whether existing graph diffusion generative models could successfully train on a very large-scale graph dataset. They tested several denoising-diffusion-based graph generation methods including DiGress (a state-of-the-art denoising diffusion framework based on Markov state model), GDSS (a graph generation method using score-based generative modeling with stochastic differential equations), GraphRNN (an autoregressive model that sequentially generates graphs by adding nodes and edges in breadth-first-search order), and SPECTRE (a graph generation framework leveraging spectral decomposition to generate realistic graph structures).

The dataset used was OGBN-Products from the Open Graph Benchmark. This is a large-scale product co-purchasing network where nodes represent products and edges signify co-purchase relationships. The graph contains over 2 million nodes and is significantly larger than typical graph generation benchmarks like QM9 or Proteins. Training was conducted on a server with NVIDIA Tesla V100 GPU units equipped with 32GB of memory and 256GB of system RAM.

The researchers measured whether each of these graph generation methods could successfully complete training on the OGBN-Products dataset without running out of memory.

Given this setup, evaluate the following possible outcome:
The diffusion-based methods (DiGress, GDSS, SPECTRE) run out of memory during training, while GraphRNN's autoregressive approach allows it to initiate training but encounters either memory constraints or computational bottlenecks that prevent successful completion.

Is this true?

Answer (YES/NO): NO